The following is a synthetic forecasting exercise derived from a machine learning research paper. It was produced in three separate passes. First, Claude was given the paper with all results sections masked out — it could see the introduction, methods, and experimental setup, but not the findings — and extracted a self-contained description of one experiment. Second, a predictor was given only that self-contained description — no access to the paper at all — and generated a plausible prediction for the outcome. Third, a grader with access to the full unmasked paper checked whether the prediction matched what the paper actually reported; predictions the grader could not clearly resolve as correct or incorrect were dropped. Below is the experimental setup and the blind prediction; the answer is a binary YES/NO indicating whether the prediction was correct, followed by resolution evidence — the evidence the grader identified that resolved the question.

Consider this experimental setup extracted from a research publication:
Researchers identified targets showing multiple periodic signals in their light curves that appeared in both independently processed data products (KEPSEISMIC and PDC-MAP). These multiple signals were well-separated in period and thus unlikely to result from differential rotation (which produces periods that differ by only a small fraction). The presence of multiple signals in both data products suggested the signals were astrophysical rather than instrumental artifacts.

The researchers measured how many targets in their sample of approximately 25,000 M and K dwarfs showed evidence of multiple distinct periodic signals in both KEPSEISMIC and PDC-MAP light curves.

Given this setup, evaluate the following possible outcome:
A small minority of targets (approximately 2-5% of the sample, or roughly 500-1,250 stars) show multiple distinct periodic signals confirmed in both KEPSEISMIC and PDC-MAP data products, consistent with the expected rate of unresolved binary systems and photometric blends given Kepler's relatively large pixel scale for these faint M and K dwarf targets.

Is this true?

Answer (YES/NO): NO